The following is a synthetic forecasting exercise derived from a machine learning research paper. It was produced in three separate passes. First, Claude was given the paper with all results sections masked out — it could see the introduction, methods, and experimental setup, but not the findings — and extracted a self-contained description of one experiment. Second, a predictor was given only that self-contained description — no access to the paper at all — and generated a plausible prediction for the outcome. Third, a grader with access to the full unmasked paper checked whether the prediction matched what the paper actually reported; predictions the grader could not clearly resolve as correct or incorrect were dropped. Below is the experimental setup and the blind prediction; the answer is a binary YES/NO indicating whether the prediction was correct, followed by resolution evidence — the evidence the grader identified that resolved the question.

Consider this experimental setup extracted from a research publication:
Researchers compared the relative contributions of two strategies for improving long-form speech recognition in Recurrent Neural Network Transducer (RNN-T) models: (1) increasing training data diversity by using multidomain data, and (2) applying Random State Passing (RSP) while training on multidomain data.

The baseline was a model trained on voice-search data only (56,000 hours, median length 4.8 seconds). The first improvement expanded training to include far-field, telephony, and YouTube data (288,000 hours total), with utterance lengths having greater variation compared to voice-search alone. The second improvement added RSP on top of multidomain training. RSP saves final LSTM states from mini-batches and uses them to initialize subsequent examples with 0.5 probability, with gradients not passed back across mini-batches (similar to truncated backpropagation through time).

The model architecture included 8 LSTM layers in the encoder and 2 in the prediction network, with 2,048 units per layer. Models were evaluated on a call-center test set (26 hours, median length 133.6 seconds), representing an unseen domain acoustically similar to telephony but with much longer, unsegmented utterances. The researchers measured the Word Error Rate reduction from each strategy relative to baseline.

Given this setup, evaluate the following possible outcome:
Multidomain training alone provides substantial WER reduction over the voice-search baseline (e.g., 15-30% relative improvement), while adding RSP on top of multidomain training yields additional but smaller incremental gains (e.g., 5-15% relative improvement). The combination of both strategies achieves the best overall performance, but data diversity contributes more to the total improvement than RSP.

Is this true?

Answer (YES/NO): NO